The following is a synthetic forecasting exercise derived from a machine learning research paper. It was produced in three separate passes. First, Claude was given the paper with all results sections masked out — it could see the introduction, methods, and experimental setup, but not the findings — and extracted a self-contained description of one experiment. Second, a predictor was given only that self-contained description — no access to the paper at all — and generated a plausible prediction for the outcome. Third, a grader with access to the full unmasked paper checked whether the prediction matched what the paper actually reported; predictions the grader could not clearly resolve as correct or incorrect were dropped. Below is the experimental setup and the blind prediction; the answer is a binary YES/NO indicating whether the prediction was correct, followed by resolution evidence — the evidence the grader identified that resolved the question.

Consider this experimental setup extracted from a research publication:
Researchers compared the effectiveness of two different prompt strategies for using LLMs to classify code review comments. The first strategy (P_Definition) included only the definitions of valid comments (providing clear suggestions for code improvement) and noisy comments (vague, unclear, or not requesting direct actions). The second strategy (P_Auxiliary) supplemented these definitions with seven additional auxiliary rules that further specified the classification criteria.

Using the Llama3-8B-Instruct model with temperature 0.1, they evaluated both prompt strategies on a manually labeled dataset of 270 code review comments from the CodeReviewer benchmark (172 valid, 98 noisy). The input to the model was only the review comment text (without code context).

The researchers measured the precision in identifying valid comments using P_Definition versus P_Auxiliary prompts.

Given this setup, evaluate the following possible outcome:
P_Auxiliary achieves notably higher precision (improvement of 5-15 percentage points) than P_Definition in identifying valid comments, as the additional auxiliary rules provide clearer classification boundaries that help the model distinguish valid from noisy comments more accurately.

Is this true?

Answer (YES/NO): NO